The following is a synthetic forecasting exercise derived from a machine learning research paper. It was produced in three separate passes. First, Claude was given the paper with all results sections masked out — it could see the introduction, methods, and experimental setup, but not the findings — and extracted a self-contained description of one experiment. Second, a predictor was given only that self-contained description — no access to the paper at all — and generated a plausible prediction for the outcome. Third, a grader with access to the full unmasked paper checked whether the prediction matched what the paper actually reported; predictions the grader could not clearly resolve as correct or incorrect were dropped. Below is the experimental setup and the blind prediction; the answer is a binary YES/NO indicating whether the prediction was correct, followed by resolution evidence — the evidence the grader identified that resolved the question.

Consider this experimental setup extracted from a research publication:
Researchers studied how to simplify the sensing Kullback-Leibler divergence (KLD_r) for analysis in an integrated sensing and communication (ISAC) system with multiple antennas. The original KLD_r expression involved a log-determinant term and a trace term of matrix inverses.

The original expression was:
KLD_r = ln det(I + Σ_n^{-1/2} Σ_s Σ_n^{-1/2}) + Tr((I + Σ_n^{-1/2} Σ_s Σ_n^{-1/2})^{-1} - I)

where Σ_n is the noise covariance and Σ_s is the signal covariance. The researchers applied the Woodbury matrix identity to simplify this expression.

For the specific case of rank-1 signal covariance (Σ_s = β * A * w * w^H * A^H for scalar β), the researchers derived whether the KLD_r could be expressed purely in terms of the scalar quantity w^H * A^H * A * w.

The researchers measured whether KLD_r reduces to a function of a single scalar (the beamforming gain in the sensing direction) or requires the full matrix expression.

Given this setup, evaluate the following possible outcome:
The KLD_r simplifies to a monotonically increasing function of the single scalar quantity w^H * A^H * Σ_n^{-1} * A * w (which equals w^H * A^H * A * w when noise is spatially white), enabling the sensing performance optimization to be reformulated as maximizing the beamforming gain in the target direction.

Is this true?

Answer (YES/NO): YES